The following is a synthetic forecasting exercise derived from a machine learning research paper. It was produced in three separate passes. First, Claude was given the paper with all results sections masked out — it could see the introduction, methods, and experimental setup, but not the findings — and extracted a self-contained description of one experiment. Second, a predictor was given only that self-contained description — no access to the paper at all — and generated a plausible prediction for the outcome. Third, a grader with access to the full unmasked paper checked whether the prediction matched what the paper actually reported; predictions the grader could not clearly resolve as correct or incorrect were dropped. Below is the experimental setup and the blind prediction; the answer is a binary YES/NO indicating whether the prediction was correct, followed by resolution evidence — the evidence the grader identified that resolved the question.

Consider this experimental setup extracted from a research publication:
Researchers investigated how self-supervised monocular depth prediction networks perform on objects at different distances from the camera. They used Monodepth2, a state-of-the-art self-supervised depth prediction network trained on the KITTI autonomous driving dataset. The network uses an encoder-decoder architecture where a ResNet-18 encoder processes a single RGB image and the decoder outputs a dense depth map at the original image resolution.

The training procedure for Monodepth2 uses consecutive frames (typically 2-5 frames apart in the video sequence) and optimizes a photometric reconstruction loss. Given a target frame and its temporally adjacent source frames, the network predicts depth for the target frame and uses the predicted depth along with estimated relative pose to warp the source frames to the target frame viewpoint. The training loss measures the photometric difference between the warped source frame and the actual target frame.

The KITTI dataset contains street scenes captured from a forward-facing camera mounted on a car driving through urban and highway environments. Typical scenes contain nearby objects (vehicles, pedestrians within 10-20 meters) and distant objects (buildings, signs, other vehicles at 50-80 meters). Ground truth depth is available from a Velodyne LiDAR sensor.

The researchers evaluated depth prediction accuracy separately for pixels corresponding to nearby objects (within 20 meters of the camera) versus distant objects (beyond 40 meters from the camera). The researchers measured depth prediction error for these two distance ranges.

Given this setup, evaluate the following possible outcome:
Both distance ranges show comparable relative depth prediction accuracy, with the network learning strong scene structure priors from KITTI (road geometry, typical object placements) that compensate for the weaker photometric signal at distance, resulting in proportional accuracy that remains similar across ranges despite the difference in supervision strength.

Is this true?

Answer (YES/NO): NO